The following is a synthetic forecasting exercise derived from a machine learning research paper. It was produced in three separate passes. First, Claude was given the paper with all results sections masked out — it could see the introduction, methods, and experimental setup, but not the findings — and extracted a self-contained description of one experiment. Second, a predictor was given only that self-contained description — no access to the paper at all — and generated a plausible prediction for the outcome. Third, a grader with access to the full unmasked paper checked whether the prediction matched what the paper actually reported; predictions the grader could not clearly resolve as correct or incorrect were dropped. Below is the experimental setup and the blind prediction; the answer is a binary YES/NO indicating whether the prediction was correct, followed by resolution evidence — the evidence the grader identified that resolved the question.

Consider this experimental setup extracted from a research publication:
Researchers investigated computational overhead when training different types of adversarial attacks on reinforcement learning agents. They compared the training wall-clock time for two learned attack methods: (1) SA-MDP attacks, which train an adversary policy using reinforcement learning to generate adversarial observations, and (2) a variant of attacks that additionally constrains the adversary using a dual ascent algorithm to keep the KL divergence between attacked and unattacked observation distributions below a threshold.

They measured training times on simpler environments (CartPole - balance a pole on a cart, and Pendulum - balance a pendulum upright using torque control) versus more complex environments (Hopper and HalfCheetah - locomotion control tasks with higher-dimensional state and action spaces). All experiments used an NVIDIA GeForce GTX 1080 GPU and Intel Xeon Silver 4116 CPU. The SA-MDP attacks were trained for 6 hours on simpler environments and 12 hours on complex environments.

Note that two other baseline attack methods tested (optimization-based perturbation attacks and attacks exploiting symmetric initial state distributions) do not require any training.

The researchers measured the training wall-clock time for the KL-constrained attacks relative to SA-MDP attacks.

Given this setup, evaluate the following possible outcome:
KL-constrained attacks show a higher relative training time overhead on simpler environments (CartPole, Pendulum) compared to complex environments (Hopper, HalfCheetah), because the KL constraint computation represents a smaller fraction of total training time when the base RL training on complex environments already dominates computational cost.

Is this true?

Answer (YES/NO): NO